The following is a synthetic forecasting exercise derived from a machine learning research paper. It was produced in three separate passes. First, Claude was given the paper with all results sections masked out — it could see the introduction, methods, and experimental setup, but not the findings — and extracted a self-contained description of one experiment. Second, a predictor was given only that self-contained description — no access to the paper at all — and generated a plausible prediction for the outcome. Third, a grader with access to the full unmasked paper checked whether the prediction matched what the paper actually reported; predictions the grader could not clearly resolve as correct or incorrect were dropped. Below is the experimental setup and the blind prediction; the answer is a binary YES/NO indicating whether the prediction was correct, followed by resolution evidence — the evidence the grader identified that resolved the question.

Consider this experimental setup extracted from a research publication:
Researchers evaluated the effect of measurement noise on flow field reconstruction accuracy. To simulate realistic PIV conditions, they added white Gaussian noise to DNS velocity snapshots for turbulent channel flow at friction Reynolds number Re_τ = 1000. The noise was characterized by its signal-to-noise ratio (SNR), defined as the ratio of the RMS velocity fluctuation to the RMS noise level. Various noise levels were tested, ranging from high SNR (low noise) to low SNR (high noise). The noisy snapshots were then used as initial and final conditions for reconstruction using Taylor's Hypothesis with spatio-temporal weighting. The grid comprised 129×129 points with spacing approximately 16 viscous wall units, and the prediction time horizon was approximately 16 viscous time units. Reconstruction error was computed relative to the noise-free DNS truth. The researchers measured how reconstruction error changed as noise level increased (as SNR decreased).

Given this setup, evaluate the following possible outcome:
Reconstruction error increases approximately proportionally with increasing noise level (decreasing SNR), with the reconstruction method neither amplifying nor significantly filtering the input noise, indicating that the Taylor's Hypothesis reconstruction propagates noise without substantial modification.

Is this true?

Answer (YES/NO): NO